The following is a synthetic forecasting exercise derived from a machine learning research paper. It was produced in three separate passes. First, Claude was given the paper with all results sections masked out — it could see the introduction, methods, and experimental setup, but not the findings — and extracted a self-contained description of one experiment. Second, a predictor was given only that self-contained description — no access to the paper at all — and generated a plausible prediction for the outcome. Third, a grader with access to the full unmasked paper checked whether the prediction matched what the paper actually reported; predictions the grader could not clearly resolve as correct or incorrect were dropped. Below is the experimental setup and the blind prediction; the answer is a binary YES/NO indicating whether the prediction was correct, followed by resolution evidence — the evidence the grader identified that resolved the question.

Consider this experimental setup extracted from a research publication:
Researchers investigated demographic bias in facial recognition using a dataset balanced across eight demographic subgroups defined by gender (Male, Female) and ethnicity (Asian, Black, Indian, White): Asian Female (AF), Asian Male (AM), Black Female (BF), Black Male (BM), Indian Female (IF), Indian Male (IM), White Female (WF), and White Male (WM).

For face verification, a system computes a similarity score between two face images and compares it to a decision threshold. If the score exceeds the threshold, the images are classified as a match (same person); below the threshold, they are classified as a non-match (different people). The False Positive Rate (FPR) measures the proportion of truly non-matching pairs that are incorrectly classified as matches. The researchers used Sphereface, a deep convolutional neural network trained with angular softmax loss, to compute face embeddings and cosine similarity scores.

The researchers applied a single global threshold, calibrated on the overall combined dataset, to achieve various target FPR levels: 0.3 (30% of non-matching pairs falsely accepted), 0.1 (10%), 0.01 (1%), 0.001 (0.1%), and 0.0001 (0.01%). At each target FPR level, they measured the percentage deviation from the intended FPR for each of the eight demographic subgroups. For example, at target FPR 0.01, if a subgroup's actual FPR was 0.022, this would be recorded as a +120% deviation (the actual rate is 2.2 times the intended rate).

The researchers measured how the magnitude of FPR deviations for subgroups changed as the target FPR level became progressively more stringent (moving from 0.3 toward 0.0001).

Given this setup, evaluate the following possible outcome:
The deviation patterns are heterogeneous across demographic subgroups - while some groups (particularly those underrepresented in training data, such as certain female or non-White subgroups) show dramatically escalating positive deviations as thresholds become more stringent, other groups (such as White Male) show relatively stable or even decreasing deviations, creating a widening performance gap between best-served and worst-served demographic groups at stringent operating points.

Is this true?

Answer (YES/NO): NO